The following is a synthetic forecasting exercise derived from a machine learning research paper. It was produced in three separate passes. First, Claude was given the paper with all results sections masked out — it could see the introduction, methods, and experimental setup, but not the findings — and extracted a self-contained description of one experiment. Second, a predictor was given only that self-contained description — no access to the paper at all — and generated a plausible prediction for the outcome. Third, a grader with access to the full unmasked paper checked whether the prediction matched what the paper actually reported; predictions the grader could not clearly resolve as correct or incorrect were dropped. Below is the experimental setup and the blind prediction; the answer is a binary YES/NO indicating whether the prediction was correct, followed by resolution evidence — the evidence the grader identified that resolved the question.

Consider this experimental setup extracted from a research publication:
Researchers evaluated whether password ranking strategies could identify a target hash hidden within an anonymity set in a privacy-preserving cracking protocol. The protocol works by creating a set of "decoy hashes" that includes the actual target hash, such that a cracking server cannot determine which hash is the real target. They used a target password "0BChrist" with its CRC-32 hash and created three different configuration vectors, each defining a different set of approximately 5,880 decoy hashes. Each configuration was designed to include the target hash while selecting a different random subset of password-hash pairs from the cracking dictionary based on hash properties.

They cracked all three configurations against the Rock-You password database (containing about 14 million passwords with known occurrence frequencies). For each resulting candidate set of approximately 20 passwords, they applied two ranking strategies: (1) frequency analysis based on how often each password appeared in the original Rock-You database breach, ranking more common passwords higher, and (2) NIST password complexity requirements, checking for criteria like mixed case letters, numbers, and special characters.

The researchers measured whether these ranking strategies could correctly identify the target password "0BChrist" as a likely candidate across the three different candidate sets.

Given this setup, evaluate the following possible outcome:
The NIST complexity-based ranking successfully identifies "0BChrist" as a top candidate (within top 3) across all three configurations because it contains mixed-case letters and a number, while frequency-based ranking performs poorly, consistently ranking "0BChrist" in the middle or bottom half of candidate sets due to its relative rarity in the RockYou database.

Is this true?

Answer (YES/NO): NO